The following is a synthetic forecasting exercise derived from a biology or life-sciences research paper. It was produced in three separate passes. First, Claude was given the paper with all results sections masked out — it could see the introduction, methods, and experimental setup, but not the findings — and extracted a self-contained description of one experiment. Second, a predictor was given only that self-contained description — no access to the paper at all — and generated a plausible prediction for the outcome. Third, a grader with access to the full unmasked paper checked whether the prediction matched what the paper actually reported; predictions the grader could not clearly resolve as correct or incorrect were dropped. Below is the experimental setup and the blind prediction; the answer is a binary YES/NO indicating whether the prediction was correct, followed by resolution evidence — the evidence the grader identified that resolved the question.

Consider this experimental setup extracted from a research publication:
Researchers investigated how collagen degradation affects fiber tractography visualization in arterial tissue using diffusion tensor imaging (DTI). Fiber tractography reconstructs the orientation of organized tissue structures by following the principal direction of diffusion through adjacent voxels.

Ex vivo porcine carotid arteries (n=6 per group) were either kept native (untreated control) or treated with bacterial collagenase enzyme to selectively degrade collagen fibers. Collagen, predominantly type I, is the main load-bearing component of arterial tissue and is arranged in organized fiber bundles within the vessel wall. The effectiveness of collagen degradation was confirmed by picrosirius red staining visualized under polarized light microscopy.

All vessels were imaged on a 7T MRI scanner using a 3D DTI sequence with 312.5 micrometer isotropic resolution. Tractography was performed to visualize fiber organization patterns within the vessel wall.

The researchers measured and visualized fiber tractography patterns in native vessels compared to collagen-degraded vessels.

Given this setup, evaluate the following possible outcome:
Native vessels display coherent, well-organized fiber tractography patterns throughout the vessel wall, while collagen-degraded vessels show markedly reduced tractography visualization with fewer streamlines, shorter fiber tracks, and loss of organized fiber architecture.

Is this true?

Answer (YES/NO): NO